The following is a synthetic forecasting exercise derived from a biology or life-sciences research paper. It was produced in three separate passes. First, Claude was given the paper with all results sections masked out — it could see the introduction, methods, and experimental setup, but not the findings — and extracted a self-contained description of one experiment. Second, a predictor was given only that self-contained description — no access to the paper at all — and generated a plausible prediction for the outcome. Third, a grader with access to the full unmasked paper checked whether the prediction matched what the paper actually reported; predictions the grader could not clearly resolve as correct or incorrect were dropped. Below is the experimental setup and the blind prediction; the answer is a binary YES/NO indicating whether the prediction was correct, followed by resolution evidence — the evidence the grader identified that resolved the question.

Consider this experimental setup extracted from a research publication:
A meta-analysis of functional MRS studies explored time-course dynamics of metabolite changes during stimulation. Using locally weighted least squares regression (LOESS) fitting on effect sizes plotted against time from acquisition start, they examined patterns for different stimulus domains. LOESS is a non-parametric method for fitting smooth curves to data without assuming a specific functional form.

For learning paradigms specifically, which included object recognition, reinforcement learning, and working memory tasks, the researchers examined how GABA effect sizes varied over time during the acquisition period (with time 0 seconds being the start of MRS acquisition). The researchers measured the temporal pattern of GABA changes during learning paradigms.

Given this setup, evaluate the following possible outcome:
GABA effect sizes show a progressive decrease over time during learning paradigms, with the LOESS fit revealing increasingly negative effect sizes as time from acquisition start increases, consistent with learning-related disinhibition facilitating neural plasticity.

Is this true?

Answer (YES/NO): YES